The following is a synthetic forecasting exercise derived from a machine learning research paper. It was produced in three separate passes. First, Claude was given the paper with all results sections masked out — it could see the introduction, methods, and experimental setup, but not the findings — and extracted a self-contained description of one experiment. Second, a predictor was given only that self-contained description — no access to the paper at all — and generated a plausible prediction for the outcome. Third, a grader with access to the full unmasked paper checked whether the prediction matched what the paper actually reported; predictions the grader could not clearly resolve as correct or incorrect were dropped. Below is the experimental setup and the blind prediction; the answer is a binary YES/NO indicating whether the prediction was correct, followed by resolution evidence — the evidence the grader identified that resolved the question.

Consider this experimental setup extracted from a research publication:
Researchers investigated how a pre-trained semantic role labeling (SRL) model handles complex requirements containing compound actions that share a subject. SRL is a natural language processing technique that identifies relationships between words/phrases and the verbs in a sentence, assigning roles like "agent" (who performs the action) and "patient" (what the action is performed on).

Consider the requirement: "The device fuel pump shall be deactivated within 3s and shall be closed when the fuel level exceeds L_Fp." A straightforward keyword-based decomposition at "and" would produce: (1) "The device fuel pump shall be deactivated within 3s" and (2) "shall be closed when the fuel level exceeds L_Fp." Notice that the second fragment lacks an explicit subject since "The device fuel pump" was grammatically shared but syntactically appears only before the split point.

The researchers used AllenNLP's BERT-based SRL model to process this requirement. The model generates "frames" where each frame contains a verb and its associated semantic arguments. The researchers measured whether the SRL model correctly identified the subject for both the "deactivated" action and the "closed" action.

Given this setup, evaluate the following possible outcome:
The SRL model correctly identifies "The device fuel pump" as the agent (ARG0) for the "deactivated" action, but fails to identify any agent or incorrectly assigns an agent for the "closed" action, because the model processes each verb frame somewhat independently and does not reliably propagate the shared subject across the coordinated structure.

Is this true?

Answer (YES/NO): NO